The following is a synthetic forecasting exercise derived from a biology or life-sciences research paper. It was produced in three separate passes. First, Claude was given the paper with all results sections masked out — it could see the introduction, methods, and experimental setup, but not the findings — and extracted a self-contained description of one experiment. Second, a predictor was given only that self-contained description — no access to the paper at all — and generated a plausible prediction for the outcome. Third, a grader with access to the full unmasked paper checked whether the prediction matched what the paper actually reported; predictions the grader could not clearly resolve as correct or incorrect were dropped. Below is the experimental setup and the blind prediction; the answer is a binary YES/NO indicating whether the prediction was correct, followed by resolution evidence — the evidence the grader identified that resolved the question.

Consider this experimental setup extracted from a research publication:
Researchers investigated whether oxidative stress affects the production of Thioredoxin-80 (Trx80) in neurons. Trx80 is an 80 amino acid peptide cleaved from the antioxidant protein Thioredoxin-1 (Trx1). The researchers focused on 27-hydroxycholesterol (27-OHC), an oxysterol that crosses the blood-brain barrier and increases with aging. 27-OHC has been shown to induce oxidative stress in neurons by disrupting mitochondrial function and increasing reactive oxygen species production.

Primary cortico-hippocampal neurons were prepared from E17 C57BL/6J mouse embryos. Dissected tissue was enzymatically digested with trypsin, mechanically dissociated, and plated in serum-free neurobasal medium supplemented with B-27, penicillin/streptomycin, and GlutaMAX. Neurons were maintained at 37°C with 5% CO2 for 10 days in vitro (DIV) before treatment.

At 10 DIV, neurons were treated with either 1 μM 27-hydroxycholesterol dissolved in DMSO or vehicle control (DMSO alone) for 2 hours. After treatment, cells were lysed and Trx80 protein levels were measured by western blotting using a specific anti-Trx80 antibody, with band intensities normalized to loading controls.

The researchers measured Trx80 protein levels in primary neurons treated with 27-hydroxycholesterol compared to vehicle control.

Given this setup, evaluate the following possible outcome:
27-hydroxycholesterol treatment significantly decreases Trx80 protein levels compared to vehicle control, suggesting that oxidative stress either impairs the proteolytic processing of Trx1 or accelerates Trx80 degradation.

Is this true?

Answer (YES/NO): NO